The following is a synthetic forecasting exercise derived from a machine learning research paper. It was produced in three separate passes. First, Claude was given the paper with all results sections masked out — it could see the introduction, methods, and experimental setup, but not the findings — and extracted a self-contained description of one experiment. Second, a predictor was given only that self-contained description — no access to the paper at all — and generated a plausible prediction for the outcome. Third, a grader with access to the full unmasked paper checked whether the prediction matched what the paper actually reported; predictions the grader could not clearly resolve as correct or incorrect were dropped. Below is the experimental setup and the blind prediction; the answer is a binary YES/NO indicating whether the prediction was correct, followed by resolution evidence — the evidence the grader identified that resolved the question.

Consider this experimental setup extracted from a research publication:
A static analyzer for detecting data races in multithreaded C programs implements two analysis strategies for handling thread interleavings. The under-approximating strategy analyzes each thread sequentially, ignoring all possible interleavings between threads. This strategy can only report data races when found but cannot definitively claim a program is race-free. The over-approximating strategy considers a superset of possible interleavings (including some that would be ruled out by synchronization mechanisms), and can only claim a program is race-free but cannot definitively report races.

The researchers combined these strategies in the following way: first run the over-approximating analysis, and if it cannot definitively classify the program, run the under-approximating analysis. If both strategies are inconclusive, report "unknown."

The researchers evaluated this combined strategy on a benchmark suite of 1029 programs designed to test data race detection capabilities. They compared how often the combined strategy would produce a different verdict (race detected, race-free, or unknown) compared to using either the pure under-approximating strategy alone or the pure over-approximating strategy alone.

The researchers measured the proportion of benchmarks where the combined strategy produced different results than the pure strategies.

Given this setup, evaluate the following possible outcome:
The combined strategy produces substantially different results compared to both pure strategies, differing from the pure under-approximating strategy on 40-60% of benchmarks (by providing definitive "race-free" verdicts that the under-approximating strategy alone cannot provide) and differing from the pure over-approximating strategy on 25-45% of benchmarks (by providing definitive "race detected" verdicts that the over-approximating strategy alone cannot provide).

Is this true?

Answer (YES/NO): NO